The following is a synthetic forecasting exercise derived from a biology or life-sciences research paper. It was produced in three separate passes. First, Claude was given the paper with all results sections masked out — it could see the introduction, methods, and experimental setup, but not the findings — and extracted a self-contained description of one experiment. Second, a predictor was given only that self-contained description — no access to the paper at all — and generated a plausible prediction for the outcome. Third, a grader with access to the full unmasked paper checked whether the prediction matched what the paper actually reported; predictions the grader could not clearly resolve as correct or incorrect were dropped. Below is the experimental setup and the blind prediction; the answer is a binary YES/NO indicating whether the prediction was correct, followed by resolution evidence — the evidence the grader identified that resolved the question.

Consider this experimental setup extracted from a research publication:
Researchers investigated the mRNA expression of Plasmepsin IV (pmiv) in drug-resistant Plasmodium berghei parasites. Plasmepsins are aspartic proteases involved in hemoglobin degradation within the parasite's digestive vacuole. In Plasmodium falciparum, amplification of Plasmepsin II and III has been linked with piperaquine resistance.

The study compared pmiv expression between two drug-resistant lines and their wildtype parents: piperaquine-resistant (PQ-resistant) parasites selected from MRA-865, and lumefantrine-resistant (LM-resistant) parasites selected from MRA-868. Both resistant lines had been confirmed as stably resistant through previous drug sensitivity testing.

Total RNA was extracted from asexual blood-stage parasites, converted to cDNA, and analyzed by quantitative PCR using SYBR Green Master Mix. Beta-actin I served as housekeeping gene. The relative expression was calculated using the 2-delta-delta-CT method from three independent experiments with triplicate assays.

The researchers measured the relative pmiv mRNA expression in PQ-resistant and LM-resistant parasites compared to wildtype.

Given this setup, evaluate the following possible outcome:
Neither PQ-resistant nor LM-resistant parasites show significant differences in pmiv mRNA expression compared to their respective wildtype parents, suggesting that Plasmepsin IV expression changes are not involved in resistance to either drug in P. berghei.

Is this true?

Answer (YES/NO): YES